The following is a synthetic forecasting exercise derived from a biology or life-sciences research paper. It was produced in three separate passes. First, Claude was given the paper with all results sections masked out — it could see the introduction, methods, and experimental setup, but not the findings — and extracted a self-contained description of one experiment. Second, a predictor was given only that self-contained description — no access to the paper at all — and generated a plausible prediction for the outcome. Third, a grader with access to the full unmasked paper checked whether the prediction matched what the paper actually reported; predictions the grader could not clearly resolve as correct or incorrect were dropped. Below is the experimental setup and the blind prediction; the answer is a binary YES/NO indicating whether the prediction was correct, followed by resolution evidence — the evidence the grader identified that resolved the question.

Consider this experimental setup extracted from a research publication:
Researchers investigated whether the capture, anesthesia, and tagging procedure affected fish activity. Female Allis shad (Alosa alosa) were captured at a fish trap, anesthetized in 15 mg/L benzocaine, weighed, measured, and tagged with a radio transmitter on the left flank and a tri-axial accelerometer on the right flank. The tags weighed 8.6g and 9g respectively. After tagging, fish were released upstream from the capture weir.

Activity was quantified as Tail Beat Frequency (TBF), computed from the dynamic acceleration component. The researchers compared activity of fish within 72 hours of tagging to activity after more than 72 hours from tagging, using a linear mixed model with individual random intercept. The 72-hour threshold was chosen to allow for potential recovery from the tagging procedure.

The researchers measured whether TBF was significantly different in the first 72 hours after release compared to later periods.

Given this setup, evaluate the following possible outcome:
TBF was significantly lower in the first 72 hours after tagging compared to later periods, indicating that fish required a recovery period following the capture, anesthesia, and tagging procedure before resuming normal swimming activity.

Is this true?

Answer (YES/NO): NO